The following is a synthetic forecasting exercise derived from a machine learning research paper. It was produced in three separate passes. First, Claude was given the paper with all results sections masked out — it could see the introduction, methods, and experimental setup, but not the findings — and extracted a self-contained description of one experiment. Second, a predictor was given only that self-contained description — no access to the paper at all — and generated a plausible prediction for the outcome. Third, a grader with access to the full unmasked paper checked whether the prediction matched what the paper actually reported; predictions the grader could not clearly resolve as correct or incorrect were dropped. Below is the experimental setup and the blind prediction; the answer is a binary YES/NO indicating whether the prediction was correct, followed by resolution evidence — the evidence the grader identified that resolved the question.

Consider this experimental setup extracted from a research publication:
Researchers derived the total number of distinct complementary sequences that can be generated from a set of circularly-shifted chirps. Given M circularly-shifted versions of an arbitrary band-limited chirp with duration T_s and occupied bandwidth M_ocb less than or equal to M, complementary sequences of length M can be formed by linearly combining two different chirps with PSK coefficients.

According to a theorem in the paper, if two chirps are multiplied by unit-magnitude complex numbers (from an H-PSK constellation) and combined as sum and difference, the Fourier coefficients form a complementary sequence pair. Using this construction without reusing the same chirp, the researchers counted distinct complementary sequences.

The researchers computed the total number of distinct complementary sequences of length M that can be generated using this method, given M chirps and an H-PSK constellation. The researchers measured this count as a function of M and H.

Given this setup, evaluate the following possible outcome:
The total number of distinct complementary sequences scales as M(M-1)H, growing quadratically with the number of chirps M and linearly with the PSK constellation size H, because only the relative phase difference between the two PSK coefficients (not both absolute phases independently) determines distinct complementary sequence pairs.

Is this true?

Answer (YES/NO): NO